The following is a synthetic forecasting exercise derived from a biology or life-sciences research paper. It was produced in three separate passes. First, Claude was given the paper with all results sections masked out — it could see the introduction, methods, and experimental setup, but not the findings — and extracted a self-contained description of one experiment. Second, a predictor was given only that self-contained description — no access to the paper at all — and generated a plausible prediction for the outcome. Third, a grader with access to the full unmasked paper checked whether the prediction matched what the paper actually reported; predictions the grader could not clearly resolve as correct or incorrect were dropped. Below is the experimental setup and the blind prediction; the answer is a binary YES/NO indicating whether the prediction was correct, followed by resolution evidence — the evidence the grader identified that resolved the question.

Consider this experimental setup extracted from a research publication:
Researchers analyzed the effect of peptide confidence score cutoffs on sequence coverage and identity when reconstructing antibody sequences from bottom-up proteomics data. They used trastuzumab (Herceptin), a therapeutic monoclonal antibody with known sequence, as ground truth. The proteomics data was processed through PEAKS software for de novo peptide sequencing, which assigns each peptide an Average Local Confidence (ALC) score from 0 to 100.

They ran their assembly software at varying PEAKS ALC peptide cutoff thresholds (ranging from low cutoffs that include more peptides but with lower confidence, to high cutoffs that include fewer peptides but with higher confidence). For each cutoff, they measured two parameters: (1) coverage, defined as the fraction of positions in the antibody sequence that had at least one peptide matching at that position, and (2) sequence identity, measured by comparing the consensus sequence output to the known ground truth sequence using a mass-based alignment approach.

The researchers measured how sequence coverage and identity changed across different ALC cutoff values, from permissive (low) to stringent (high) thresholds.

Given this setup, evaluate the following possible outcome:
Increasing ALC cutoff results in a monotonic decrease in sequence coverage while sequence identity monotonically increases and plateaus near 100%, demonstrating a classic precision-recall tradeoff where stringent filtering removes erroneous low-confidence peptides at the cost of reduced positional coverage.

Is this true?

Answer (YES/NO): NO